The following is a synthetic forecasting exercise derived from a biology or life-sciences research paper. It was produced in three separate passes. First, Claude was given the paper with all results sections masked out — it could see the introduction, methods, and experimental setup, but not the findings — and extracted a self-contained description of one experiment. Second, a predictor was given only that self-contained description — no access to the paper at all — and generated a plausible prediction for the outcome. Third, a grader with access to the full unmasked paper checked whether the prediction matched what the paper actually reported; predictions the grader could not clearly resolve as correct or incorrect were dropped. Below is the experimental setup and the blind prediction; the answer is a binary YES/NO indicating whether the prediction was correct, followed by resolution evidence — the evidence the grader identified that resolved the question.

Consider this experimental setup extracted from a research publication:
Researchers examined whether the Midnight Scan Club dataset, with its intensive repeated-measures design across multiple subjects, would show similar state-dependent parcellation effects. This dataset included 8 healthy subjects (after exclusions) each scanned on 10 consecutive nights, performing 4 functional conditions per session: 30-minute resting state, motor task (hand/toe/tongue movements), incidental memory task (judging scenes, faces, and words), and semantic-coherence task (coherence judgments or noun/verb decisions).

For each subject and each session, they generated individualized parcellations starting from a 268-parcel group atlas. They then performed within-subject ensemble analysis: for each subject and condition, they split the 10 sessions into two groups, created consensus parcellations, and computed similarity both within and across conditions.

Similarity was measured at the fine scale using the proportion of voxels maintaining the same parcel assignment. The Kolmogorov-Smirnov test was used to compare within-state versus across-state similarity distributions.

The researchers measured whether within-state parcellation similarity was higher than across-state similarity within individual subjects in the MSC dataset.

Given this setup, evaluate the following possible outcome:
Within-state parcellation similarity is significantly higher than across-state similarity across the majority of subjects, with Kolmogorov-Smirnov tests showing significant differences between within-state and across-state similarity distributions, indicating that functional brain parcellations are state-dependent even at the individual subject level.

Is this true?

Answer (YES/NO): YES